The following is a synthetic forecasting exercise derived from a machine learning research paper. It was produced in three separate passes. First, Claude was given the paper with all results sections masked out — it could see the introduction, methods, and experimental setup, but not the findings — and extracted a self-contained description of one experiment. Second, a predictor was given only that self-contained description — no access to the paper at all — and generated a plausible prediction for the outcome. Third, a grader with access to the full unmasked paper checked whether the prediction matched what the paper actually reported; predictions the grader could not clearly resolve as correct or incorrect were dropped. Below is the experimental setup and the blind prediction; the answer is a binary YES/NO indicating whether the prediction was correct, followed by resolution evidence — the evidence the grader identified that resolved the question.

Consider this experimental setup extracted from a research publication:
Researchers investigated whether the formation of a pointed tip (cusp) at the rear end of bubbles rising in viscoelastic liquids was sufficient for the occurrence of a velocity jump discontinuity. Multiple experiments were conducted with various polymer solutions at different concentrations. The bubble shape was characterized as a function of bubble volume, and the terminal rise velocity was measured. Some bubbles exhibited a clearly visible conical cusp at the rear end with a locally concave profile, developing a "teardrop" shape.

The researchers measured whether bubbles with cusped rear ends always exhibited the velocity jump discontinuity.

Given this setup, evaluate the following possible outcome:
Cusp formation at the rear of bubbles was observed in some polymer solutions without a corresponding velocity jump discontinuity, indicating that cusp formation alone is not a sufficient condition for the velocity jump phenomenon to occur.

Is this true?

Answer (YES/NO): YES